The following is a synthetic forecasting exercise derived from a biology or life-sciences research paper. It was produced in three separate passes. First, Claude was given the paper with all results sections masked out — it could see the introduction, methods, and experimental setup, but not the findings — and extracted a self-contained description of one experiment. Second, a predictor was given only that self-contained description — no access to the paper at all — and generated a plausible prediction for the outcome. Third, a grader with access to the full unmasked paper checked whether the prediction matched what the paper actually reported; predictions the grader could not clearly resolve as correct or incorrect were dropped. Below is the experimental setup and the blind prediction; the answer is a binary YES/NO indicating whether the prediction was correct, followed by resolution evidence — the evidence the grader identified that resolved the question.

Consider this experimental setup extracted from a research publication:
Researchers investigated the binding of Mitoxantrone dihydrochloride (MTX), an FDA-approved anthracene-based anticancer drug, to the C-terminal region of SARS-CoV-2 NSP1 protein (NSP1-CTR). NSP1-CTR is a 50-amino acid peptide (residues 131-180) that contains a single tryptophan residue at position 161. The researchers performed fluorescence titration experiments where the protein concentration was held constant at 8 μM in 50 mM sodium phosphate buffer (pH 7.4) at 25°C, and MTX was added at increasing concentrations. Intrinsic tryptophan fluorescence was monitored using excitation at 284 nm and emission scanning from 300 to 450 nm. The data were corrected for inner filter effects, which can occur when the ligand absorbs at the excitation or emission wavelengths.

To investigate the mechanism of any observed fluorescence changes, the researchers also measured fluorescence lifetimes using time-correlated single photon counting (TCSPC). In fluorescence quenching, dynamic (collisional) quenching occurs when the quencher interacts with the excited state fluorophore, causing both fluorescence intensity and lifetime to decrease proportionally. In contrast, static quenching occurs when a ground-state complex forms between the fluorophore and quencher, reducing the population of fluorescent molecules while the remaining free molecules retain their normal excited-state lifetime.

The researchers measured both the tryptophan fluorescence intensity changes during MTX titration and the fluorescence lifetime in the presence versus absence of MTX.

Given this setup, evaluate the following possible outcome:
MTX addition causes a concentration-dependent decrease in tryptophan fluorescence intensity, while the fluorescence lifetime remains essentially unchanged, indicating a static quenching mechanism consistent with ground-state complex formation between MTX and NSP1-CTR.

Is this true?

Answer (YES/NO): NO